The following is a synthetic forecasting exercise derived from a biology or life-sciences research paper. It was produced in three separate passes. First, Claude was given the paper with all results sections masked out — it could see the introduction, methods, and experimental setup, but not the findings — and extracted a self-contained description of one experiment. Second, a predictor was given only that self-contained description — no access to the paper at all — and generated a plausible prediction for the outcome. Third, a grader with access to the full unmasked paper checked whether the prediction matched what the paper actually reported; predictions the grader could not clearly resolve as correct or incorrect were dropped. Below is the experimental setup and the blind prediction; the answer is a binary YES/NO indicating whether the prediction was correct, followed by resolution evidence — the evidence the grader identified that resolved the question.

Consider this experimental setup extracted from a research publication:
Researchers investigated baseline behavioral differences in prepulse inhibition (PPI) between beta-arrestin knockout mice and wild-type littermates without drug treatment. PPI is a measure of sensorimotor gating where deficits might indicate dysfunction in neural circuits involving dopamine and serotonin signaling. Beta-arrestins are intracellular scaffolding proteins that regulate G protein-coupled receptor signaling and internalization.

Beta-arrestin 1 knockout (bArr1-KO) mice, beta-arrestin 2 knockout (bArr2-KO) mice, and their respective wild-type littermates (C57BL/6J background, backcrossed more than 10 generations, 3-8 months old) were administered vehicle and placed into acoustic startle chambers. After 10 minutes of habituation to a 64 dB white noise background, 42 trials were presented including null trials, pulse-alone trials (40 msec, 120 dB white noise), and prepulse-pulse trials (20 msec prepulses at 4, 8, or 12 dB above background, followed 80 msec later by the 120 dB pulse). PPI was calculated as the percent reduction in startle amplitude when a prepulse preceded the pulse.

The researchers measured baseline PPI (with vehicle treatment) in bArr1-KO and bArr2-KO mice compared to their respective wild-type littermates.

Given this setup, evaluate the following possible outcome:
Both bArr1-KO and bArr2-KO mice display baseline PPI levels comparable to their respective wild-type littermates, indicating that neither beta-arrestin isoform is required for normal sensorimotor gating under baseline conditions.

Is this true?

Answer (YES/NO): YES